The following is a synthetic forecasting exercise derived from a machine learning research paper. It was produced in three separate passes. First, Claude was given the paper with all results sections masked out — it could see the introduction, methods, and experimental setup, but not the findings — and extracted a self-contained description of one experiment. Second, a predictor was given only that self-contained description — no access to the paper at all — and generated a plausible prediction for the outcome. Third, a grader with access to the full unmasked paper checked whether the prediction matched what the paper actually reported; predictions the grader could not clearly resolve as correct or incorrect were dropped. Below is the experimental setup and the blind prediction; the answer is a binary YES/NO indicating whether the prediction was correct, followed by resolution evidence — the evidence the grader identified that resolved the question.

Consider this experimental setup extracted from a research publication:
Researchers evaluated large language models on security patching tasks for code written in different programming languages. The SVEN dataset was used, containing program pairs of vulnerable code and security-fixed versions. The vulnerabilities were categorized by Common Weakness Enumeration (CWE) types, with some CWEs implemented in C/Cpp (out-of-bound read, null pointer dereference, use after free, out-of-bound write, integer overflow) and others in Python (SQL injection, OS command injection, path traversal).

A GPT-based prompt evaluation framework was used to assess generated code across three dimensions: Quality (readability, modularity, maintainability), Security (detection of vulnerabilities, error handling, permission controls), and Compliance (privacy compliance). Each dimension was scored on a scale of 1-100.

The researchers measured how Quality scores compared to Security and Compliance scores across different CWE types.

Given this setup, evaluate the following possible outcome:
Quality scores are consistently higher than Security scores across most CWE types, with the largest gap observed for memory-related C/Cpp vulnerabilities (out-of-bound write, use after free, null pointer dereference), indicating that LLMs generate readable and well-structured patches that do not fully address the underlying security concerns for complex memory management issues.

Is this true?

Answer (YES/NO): NO